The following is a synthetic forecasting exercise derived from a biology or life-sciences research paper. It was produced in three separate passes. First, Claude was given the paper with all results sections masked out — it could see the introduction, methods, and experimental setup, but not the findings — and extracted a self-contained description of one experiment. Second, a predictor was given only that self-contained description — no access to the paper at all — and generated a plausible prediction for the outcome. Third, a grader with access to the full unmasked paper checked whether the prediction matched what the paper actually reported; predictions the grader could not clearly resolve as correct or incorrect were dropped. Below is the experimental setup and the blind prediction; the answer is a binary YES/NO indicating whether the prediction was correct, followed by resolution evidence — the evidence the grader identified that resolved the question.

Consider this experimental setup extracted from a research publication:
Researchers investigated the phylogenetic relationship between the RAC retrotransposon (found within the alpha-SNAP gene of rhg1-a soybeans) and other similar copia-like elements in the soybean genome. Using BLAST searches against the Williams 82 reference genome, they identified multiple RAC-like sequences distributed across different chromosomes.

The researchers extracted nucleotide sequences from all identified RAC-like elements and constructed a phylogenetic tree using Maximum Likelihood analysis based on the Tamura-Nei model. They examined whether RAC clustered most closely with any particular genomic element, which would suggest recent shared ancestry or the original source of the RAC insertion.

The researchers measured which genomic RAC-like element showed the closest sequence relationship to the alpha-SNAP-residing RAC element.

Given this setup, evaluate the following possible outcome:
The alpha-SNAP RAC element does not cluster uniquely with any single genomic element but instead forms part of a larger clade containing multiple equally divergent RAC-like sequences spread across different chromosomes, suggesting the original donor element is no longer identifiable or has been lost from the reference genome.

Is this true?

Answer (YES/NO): NO